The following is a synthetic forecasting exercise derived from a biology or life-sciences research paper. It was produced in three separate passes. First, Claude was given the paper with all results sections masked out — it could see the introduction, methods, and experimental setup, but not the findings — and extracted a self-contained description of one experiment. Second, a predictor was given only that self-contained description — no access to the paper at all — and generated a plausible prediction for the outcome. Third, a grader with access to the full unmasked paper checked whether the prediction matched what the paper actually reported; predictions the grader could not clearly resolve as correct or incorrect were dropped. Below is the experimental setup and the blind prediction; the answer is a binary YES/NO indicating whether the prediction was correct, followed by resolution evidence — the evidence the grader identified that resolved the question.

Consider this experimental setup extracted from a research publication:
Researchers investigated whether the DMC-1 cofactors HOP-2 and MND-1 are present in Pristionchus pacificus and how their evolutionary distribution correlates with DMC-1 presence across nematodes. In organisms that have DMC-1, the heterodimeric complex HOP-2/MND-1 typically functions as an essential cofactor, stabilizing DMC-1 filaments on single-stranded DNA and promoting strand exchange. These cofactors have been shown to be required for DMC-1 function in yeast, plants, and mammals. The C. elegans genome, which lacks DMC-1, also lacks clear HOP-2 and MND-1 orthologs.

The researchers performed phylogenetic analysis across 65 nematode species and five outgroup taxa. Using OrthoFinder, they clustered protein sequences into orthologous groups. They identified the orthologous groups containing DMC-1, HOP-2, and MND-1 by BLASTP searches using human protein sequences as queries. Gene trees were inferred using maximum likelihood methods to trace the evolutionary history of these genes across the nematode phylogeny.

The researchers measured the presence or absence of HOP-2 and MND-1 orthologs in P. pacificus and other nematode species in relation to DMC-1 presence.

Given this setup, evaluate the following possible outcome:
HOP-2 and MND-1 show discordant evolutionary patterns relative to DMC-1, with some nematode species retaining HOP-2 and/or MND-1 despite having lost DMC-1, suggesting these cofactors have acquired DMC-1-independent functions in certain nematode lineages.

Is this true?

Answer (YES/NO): NO